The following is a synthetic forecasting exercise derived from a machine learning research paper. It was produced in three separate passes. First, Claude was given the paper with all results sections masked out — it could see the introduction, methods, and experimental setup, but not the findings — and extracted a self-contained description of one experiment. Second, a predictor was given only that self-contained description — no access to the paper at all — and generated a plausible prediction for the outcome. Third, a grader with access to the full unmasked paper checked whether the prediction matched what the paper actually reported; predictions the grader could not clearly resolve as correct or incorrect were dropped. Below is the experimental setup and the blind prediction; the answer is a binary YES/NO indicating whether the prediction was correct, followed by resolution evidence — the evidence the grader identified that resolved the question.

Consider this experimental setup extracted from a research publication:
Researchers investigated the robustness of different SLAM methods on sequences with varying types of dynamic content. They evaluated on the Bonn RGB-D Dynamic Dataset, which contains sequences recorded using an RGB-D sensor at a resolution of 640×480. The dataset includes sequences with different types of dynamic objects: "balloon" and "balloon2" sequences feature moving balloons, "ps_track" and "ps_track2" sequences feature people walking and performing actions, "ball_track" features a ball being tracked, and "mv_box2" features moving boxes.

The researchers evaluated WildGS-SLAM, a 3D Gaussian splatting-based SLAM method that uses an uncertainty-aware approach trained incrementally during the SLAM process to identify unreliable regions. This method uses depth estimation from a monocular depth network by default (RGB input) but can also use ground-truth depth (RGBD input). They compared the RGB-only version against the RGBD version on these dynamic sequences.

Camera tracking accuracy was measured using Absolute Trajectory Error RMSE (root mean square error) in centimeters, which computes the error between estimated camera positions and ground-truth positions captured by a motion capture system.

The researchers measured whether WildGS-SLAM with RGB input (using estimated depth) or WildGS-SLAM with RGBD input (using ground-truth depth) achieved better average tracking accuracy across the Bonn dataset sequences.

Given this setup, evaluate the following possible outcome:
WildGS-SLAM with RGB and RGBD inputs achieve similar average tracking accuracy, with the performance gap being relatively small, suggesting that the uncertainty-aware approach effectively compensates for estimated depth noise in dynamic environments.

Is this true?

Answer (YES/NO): YES